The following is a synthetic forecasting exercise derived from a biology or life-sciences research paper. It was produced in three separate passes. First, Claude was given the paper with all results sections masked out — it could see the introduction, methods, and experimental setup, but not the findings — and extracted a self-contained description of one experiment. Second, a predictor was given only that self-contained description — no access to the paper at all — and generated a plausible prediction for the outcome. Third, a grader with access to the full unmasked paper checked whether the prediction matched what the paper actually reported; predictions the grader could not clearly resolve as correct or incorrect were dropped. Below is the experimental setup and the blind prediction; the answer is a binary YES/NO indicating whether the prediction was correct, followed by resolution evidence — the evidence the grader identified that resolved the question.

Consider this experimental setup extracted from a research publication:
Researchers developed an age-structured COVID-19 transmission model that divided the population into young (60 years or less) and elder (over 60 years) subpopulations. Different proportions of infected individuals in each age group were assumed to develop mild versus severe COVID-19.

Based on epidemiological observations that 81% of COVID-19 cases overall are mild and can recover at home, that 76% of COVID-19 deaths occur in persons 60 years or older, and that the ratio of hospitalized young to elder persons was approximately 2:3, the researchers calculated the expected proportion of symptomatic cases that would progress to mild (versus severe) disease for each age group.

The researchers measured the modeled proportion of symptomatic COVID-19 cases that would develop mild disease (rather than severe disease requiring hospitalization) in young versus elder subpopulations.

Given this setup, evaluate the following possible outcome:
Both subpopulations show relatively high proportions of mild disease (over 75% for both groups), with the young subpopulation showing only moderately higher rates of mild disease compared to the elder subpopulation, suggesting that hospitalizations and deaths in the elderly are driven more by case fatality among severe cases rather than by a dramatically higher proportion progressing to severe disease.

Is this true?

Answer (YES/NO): NO